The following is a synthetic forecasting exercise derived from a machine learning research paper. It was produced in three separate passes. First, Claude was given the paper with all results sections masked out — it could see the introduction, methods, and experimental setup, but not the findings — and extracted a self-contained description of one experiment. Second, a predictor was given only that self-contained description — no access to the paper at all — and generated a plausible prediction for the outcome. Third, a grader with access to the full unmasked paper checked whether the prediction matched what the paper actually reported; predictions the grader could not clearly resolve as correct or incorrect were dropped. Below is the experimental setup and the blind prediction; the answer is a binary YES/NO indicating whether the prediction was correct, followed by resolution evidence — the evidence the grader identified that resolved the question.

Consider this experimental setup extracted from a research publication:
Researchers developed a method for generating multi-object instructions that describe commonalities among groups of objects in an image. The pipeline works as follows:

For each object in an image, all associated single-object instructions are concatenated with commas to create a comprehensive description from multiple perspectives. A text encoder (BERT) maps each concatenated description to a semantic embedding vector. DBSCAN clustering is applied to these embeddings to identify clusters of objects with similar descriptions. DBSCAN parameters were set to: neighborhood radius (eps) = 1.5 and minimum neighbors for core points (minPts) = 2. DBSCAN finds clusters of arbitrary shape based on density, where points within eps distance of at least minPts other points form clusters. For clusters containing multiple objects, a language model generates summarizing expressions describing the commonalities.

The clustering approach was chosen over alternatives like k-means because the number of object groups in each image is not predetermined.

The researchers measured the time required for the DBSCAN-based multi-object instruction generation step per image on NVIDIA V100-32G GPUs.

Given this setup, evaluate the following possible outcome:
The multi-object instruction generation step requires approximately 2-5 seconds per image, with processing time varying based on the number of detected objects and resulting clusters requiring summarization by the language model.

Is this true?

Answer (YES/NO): NO